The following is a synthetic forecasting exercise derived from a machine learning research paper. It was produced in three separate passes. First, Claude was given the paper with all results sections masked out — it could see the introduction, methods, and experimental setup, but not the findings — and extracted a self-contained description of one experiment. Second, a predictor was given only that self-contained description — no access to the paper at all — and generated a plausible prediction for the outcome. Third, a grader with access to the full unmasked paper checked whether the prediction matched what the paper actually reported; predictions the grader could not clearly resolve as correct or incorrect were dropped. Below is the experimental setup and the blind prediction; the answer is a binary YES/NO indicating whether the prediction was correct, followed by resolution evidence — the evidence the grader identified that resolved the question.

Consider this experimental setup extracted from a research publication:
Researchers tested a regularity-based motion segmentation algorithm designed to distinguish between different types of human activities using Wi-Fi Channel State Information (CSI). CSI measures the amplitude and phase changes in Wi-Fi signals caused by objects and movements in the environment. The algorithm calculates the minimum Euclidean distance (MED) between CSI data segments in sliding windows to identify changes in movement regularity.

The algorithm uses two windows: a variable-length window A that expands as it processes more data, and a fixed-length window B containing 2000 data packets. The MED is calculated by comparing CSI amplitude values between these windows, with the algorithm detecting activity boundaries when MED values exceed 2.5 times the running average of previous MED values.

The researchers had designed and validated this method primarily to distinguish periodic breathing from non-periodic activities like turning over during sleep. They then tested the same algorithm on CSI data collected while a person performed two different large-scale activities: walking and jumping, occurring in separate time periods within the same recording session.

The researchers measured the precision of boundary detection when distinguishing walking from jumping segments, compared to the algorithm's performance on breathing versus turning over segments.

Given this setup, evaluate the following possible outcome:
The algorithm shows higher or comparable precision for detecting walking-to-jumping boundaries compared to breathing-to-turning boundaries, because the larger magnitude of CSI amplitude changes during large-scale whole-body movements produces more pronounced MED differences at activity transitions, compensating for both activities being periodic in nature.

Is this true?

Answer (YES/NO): NO